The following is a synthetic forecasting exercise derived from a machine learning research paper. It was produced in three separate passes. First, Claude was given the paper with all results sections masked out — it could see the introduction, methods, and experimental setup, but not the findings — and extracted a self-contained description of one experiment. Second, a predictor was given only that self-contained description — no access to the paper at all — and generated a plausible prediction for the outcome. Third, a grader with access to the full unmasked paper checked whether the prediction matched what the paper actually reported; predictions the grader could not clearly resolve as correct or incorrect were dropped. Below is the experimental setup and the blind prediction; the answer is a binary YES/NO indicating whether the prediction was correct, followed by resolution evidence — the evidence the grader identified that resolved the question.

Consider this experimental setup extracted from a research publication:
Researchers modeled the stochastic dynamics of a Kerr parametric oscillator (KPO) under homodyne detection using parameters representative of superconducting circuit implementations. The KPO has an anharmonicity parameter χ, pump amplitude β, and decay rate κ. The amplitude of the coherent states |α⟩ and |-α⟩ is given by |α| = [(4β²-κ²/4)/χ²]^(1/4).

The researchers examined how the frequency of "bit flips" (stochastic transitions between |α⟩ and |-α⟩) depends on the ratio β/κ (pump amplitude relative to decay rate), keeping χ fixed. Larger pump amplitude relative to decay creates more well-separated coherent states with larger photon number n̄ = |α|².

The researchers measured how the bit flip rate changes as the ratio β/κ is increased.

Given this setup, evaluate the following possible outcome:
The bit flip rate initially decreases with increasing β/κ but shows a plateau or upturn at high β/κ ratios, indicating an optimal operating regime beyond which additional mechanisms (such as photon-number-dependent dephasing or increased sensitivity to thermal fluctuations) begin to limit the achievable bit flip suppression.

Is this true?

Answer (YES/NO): NO